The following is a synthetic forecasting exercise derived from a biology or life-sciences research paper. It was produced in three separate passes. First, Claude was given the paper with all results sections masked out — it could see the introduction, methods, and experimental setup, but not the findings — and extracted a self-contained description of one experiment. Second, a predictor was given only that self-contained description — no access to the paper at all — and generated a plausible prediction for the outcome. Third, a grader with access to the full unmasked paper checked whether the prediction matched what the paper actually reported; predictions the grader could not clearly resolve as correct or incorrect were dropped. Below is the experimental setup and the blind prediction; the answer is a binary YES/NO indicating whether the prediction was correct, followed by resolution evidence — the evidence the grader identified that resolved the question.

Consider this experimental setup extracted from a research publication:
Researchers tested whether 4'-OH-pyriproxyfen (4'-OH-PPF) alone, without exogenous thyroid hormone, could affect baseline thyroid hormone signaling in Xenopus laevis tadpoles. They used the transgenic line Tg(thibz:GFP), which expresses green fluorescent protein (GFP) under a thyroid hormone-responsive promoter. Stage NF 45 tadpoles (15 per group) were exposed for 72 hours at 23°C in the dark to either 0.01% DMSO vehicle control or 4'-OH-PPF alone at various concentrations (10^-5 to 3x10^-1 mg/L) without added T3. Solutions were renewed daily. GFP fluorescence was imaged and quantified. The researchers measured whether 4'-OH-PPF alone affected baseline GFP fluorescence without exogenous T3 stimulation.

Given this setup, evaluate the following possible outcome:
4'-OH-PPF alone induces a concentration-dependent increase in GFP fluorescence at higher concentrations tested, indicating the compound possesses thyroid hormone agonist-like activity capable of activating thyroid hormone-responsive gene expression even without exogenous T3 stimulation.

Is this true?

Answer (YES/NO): NO